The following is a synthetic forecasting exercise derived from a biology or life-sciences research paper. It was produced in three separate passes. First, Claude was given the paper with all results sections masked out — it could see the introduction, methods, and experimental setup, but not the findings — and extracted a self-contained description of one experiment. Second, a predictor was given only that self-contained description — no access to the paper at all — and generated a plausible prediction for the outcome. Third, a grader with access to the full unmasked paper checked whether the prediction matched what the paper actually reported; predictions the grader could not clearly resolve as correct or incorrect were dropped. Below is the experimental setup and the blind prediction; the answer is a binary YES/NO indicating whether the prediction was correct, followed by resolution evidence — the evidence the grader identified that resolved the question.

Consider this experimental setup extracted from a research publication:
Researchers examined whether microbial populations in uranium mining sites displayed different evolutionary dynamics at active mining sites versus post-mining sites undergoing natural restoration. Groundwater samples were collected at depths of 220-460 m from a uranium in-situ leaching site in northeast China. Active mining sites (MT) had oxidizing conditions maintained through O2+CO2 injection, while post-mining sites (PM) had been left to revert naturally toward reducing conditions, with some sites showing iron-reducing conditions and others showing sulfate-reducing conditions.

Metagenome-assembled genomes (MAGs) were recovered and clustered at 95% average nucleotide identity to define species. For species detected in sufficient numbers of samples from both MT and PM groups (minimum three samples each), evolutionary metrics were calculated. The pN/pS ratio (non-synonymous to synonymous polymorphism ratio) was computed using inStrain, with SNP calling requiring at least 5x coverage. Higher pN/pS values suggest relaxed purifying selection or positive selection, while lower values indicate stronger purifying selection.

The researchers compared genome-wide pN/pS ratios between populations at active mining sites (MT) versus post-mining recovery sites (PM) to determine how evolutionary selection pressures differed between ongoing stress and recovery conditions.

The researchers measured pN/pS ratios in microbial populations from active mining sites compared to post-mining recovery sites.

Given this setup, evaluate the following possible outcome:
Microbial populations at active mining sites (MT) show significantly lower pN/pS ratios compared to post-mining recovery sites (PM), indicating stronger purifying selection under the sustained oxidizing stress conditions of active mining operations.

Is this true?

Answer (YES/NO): NO